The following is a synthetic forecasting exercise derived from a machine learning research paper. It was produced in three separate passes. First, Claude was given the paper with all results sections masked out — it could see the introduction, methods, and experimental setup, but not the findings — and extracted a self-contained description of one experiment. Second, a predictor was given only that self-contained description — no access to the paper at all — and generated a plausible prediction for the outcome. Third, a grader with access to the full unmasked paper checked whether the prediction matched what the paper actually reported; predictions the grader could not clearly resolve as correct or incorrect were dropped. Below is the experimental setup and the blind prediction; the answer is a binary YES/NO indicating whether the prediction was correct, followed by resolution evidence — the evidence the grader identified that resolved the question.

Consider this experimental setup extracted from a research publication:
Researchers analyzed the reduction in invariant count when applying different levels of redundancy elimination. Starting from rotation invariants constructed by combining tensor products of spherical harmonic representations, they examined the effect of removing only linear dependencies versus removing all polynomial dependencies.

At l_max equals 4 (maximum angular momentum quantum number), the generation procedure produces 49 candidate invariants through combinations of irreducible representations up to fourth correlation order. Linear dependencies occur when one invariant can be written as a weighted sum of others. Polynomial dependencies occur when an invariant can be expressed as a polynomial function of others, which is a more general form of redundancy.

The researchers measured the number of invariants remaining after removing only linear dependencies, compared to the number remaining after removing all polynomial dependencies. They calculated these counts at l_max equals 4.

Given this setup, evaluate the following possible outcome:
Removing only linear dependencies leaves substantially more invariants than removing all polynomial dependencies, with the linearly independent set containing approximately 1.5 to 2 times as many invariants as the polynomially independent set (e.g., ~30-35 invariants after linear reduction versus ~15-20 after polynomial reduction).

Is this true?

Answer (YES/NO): NO